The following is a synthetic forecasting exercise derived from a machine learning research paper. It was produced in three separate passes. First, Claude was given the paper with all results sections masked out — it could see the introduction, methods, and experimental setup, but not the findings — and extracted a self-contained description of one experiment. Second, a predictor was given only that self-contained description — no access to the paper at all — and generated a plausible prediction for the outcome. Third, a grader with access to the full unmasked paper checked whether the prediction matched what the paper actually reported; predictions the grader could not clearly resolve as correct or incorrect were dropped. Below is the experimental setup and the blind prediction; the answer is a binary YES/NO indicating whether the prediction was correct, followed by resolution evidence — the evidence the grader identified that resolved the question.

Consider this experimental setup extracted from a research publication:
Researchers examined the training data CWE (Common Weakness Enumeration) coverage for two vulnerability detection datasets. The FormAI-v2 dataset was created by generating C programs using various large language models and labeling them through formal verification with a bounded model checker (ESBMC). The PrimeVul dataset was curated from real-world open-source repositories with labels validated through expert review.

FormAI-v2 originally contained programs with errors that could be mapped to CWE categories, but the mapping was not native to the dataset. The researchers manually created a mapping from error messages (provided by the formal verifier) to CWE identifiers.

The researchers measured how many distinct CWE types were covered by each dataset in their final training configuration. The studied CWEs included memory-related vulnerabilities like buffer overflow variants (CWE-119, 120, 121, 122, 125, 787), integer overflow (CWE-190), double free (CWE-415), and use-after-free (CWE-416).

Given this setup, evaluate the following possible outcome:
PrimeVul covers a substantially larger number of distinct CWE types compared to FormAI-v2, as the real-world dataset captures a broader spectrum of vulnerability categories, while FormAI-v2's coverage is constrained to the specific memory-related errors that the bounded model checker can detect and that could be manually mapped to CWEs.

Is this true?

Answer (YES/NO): YES